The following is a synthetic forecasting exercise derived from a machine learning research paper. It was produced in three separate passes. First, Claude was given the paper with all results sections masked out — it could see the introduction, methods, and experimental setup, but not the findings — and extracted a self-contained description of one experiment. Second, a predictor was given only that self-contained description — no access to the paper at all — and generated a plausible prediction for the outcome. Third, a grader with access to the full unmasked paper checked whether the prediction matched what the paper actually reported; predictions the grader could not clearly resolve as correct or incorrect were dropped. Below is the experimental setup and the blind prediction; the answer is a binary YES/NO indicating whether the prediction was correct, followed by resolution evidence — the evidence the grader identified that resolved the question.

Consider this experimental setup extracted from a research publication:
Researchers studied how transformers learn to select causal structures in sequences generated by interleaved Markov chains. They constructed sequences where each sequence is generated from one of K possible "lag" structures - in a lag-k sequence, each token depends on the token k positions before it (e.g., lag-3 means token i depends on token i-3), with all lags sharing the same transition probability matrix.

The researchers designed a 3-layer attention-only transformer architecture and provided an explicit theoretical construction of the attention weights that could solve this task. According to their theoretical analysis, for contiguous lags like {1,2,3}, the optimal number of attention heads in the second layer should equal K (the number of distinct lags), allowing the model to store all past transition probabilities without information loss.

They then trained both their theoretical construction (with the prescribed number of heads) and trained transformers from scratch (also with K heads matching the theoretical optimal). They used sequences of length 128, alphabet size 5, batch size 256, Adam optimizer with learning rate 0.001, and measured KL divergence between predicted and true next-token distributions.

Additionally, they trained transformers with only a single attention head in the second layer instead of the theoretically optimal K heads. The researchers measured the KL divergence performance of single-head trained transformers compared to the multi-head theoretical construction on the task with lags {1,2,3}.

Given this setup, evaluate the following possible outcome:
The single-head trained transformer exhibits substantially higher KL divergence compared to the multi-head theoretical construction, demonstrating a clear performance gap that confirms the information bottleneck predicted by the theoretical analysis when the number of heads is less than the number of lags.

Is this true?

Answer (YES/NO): YES